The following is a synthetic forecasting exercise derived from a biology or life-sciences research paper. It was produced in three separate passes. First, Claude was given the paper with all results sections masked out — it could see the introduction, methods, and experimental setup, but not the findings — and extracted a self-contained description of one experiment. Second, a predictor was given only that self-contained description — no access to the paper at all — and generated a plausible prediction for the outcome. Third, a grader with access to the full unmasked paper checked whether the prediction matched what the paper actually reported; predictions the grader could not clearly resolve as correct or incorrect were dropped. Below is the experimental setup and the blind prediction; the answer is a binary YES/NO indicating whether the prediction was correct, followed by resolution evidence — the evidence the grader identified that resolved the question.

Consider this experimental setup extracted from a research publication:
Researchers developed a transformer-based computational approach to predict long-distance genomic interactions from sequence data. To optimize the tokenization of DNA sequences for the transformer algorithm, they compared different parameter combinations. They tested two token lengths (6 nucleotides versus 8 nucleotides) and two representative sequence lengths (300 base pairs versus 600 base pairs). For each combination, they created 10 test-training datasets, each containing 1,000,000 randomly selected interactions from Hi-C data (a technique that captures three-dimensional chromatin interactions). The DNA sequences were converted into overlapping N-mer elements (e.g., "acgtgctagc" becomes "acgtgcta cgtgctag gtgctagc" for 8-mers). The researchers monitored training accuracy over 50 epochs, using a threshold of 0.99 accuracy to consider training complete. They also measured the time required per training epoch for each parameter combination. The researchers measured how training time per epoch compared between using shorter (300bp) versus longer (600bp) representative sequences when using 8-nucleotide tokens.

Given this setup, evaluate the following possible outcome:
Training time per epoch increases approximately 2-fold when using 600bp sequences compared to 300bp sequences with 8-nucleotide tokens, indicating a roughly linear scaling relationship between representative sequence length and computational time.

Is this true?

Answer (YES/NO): NO